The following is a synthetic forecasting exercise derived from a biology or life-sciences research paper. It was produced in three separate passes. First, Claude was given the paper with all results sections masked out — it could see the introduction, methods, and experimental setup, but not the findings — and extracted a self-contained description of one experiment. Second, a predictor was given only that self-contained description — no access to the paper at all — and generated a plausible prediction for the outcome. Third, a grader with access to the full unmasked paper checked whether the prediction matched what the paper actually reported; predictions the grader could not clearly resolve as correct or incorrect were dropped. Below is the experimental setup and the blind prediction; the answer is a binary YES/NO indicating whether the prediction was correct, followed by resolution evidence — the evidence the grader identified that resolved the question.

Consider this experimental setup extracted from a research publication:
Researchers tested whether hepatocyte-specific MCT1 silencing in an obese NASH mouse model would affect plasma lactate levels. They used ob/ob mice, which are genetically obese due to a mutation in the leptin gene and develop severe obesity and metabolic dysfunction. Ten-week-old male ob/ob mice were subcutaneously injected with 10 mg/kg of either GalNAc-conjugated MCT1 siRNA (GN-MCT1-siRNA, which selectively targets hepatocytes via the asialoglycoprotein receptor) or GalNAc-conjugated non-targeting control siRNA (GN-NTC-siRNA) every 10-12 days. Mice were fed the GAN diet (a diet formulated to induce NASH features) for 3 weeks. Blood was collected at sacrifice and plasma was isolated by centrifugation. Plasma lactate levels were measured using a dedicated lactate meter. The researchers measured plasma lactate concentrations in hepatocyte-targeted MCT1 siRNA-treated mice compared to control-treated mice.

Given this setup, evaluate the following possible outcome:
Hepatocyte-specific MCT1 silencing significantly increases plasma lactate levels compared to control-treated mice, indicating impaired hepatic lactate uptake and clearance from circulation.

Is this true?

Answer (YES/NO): NO